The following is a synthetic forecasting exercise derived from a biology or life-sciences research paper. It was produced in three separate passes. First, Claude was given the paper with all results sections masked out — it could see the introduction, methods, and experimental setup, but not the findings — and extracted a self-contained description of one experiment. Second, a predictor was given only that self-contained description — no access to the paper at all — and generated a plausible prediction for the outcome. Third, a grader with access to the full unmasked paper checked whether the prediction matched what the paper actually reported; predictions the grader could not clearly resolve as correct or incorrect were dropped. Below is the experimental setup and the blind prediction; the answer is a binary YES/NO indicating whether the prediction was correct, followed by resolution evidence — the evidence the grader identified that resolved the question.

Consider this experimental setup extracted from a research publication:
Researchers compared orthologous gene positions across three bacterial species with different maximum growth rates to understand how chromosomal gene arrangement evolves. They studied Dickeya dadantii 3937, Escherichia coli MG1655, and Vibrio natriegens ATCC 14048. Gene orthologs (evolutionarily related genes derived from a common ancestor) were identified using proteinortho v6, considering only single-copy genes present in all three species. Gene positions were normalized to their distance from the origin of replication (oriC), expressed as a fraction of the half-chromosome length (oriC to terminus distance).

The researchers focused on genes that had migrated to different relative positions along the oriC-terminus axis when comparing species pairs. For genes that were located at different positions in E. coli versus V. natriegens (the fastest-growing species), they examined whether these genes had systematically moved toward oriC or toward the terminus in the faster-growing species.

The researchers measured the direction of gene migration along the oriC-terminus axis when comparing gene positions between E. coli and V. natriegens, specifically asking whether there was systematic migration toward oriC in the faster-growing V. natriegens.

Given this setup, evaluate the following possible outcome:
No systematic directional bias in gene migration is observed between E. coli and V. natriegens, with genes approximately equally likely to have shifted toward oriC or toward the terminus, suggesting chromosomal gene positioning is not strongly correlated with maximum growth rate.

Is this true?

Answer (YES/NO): NO